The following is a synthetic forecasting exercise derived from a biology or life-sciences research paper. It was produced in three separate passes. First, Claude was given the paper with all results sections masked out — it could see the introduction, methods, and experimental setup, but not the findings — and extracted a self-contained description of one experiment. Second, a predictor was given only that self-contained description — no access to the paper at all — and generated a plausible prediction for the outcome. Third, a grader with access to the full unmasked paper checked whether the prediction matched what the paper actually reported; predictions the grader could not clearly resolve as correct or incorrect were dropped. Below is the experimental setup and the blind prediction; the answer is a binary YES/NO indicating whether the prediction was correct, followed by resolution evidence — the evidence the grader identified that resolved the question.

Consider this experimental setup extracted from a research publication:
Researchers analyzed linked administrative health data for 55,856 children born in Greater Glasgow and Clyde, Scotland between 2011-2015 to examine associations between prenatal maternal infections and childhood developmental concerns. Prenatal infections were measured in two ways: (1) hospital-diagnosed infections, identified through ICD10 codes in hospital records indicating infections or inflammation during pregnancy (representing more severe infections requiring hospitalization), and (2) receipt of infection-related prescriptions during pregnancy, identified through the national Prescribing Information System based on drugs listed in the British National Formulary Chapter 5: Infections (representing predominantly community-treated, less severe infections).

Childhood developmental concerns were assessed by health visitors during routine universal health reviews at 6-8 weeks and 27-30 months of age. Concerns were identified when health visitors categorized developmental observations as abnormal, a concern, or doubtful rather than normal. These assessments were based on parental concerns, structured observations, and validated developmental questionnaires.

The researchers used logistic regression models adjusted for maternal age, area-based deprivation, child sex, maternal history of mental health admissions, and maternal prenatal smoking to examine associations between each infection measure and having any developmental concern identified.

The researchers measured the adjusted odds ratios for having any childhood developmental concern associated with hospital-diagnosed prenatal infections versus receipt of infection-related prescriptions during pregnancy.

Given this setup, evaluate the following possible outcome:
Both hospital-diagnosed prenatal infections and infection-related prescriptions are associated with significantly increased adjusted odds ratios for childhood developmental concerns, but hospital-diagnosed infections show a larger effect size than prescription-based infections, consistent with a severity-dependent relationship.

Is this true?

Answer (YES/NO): NO